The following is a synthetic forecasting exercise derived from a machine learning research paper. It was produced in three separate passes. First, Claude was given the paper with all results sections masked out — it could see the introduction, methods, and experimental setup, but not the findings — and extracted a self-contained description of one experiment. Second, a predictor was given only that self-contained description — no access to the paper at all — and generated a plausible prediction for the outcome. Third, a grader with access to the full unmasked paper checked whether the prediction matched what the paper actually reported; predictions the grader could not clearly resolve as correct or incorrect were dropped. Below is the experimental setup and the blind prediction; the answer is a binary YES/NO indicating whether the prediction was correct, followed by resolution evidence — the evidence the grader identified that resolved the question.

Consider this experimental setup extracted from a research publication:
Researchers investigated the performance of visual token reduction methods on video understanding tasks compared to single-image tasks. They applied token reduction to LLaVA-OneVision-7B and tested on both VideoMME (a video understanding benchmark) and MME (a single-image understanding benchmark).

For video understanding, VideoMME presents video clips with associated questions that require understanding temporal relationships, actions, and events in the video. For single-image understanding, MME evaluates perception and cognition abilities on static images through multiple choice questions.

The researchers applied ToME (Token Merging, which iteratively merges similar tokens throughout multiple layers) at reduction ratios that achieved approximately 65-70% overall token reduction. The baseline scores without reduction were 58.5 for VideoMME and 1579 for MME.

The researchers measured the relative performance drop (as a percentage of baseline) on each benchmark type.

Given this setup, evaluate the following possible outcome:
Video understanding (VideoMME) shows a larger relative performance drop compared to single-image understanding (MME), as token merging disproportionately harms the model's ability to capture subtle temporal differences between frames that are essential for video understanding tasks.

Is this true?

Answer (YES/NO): YES